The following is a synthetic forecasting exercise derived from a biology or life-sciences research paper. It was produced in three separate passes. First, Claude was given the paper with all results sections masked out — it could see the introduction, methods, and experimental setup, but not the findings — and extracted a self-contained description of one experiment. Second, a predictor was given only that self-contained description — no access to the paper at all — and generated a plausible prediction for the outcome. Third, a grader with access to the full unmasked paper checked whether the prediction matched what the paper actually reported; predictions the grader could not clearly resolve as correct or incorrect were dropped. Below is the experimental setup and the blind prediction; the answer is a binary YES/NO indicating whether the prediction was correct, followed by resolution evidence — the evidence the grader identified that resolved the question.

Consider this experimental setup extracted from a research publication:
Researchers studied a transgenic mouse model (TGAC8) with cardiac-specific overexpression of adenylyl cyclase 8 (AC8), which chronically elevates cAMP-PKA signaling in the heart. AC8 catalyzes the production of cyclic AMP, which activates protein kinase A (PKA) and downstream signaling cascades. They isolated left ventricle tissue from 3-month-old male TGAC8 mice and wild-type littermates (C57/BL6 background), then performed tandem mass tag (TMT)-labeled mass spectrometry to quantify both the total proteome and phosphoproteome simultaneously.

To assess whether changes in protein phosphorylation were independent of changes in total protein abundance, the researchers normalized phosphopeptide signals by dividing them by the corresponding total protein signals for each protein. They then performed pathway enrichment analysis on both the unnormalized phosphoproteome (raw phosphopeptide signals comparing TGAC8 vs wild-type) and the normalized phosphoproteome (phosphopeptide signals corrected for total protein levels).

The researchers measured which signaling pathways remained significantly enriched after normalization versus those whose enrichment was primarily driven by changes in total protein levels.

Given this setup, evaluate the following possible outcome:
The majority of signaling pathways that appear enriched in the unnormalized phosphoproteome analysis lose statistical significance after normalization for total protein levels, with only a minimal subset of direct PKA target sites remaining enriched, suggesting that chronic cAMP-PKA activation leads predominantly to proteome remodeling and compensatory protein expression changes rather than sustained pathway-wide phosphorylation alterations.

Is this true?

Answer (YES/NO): NO